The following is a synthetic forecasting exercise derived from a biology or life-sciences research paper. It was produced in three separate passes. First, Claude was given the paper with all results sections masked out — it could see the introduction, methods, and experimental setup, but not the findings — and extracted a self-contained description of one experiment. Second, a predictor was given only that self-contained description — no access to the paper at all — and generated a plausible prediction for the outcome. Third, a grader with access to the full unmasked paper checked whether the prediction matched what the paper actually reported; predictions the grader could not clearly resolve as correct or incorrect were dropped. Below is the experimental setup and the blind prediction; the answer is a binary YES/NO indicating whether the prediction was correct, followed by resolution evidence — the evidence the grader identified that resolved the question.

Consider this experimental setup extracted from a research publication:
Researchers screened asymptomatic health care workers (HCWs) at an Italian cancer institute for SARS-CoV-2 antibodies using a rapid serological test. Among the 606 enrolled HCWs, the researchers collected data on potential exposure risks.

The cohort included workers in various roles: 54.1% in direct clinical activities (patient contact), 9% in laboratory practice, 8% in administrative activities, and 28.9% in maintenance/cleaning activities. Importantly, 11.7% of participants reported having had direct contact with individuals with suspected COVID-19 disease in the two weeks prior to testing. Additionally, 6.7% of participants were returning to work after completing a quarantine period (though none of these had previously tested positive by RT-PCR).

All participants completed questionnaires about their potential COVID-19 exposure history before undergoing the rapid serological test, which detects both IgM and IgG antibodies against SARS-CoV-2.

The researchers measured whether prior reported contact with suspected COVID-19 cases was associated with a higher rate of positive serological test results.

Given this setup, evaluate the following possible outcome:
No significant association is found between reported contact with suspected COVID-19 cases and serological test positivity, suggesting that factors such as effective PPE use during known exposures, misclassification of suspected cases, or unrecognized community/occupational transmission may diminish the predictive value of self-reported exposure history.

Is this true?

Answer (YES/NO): NO